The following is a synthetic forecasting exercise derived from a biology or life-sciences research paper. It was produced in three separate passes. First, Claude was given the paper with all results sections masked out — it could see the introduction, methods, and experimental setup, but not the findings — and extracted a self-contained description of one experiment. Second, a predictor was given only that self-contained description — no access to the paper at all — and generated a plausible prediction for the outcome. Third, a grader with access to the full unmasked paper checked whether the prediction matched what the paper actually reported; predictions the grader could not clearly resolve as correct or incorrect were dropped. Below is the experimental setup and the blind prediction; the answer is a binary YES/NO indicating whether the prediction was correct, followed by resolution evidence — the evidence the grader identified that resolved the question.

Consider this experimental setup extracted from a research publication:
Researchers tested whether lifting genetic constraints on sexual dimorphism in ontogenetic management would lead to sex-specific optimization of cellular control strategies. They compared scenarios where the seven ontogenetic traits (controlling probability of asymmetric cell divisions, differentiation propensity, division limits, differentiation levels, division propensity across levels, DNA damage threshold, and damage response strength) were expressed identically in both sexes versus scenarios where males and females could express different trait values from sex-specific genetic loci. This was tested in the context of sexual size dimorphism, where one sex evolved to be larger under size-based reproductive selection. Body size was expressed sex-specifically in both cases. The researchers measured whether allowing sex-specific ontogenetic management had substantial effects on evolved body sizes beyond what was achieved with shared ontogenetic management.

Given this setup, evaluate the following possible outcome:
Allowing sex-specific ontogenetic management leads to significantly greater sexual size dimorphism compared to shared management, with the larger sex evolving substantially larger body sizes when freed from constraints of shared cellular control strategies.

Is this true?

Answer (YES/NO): NO